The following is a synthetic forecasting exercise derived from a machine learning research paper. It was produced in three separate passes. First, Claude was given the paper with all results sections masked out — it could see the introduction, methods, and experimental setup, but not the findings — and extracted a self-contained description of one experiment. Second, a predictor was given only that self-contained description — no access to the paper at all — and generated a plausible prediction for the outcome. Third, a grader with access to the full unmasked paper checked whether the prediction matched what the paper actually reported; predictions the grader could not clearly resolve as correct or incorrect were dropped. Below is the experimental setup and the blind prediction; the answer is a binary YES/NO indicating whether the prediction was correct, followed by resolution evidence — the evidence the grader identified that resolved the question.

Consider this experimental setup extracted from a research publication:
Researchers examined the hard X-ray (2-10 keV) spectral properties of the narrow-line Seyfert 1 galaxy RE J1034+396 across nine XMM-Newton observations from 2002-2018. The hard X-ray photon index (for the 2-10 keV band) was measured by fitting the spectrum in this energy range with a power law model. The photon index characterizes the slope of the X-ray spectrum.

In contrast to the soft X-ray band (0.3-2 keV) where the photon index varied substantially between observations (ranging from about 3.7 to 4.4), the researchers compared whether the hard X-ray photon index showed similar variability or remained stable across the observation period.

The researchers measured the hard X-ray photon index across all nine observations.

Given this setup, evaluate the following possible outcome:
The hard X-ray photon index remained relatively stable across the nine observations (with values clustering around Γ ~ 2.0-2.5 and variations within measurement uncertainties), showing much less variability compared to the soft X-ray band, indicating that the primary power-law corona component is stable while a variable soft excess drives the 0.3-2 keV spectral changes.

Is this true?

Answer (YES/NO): NO